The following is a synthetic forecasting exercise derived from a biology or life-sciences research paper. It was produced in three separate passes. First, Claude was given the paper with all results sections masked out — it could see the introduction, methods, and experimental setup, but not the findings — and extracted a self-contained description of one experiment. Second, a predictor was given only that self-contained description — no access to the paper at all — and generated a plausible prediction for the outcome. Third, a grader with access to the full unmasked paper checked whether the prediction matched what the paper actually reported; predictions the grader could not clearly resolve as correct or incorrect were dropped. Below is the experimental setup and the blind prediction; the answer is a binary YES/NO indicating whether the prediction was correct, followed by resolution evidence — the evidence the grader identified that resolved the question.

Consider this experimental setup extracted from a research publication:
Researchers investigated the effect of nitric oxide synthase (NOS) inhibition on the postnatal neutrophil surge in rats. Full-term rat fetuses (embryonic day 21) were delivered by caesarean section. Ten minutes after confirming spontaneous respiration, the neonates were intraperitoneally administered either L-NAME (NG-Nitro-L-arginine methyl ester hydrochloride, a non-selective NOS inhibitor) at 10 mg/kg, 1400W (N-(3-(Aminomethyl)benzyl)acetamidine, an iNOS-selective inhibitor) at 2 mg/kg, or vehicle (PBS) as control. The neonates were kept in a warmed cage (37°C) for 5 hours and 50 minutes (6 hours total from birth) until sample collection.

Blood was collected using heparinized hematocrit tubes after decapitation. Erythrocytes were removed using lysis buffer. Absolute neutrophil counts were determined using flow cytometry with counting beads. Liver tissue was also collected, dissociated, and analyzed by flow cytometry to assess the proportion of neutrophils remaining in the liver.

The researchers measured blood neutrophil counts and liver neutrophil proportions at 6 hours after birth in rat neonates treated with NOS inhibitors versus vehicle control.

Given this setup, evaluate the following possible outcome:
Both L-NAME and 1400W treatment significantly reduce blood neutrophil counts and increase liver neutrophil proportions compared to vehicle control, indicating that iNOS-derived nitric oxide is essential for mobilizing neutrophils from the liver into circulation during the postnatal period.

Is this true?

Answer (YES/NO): YES